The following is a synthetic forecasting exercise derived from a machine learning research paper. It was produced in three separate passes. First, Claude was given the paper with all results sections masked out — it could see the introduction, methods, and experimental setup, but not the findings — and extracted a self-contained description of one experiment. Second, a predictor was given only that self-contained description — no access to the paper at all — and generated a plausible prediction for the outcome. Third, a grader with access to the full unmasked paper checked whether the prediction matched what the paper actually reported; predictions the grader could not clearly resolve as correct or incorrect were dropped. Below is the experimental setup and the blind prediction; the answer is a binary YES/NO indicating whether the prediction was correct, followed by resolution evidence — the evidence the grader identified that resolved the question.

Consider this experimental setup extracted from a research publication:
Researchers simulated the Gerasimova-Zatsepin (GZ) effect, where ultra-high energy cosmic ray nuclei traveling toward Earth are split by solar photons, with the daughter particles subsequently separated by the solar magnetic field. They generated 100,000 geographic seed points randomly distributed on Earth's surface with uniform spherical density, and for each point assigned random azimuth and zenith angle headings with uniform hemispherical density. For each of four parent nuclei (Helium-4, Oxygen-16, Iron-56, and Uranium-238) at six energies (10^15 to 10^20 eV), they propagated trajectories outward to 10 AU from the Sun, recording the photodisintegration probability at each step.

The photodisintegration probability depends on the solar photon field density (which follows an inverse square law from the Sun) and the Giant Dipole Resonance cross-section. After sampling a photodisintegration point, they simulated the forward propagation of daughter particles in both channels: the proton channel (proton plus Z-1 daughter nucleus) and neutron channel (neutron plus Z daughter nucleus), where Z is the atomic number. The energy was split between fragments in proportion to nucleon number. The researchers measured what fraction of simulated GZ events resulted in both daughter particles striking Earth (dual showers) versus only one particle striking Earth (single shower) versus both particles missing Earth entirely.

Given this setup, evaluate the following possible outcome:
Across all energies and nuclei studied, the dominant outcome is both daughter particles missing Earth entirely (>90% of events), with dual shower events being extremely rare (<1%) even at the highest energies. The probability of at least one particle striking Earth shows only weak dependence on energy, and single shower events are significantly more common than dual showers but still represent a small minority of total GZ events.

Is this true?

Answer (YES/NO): NO